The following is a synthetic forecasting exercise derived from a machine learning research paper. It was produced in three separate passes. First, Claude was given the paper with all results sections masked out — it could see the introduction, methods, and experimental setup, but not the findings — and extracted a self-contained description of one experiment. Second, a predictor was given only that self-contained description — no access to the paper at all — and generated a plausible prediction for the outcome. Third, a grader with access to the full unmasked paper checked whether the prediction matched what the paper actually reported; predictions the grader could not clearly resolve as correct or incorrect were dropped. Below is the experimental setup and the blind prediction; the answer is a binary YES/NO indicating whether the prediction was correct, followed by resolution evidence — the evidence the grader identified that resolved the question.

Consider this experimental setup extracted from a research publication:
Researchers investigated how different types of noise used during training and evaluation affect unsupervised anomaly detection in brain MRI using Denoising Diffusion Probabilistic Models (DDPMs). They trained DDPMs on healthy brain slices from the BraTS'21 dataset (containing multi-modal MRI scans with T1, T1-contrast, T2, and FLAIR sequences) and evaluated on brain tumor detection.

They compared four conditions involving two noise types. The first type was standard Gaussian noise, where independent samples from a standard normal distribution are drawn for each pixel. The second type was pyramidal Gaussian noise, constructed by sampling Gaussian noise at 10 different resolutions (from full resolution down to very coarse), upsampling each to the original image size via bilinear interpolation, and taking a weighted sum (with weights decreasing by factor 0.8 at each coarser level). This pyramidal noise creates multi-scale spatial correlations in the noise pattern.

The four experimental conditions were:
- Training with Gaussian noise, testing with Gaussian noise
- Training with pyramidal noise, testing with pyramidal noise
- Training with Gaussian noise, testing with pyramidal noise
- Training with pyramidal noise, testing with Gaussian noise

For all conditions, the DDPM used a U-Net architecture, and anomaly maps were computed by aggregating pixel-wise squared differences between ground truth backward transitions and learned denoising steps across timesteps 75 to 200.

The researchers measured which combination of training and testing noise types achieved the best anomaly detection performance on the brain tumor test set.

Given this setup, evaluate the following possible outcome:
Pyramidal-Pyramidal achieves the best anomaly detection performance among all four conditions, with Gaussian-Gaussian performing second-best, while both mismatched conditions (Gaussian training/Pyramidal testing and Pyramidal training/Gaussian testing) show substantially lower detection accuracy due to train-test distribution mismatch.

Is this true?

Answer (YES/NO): NO